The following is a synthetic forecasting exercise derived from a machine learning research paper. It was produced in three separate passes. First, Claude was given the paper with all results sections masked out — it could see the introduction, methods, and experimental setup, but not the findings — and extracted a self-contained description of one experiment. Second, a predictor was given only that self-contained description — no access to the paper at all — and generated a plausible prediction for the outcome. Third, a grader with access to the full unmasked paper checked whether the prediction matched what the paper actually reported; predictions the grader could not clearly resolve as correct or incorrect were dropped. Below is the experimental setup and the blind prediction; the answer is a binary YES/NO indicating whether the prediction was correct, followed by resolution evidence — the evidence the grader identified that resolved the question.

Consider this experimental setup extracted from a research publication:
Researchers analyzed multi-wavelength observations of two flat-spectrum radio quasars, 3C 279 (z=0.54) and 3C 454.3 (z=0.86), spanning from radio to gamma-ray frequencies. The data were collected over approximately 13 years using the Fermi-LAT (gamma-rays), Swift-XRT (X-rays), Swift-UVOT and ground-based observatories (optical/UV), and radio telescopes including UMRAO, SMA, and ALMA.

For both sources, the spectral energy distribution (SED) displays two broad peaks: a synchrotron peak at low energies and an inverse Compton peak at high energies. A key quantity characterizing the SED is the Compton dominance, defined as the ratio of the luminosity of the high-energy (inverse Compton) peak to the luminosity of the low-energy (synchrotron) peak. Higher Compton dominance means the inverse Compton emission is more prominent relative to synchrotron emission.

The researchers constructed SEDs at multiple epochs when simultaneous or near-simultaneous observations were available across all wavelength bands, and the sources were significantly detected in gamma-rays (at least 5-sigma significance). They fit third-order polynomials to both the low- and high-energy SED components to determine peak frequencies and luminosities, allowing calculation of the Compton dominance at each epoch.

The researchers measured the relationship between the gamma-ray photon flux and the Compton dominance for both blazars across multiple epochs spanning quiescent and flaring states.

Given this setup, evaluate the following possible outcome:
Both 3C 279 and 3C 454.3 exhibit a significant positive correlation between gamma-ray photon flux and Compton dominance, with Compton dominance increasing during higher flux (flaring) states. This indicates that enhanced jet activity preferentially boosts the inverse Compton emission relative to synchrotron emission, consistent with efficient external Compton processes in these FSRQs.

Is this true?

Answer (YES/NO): YES